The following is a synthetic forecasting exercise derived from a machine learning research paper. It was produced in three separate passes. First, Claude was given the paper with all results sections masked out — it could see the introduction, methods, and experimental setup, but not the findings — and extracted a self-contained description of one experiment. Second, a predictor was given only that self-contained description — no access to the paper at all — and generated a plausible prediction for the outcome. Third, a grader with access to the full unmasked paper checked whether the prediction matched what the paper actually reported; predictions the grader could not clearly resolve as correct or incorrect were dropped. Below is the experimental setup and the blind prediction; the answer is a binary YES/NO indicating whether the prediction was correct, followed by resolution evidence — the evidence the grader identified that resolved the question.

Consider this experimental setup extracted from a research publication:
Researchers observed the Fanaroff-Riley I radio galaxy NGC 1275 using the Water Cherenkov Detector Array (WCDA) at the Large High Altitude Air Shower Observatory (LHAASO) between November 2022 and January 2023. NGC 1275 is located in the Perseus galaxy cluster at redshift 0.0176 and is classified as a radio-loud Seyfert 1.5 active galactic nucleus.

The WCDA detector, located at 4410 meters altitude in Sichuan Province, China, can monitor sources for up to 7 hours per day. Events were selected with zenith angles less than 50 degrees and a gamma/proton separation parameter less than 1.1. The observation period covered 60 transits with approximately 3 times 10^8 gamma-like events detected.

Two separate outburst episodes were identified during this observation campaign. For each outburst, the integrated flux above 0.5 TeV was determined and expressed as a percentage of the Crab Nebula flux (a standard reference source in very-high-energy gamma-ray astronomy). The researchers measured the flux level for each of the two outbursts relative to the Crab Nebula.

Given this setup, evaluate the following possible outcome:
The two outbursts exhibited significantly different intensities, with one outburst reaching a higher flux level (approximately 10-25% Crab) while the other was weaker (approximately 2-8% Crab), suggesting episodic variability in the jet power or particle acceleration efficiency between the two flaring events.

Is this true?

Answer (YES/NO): NO